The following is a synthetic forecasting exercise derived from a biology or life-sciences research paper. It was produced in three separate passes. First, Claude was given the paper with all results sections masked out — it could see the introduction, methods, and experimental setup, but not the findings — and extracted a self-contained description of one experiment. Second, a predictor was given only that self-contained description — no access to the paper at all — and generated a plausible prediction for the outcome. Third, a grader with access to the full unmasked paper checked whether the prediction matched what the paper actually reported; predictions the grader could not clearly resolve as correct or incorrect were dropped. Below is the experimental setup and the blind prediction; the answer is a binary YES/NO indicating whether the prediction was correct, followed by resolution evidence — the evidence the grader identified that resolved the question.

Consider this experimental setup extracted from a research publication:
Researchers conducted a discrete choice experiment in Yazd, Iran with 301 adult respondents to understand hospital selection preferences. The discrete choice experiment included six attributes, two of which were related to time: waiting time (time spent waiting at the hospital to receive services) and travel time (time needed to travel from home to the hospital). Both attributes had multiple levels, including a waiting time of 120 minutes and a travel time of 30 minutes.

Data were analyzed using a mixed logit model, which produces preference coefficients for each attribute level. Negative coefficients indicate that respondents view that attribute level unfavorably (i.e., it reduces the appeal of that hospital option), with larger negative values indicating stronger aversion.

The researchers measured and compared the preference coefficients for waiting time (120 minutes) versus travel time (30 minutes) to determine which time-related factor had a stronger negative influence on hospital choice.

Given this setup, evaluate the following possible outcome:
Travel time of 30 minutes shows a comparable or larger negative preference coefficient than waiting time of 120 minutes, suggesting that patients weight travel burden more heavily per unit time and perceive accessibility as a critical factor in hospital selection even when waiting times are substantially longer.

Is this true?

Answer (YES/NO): NO